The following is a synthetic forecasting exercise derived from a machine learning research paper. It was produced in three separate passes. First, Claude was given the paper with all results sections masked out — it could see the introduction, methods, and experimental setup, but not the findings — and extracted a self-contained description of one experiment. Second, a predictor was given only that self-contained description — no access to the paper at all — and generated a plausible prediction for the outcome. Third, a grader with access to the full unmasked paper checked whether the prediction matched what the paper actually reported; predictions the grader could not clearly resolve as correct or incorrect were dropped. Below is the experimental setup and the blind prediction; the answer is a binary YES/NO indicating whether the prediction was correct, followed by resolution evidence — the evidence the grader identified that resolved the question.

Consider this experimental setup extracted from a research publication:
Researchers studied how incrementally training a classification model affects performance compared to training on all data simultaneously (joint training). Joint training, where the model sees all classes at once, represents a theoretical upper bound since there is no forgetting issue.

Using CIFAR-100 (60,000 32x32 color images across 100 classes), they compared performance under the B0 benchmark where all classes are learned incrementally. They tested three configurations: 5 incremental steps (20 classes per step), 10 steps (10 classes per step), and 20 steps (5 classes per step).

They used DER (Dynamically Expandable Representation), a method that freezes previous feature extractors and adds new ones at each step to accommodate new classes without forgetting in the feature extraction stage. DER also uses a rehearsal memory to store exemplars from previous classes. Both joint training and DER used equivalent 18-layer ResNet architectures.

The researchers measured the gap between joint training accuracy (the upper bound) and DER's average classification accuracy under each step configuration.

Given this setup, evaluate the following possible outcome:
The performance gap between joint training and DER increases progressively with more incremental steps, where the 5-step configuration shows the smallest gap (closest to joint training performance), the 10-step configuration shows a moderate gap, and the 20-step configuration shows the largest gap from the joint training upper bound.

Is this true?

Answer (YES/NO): YES